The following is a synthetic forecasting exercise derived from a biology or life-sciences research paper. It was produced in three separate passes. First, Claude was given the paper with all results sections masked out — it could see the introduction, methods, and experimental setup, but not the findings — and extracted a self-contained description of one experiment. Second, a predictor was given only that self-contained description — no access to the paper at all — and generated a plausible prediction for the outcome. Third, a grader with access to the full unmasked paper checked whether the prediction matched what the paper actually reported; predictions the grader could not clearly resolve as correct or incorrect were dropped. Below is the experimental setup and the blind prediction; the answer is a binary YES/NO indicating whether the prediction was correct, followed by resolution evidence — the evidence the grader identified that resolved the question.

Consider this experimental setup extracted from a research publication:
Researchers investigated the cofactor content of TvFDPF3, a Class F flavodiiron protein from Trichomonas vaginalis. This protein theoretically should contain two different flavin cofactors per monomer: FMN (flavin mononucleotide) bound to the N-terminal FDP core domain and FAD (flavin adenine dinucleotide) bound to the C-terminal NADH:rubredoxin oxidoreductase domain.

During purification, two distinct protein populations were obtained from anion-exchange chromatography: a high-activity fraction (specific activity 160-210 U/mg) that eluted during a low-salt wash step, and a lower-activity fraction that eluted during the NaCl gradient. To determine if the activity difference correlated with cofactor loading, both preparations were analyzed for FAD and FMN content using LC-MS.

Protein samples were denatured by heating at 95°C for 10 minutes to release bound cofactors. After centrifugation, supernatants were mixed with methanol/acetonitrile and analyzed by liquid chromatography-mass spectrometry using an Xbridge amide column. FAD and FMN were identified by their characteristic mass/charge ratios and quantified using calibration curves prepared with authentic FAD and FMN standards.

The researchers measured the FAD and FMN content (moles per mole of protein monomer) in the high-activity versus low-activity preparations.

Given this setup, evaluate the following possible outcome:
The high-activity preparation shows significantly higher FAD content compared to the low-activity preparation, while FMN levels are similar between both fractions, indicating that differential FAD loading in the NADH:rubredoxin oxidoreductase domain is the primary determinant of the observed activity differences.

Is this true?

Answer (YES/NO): NO